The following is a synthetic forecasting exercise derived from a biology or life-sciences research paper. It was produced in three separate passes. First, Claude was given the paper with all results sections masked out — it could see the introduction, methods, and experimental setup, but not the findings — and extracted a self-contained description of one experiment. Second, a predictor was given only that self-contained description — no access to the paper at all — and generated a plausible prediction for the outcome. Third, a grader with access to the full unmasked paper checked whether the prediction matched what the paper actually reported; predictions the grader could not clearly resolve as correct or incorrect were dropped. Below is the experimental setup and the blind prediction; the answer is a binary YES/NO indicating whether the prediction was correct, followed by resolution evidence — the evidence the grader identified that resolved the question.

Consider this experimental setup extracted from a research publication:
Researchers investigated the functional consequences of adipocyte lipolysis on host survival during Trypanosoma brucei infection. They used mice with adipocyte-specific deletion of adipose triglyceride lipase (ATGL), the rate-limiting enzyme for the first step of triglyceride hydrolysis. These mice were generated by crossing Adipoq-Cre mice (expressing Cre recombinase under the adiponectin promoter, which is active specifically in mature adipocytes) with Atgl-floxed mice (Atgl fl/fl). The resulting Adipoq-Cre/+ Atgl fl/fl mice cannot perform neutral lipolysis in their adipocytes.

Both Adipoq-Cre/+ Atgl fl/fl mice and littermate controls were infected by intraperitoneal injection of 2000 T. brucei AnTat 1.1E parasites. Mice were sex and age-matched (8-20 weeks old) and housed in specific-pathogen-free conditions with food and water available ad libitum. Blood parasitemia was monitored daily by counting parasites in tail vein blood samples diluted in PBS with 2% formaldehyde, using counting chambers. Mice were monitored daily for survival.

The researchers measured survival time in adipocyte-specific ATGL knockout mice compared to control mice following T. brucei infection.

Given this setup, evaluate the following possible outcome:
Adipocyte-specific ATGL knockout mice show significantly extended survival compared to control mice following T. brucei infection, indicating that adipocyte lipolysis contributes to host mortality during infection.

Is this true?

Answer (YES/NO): NO